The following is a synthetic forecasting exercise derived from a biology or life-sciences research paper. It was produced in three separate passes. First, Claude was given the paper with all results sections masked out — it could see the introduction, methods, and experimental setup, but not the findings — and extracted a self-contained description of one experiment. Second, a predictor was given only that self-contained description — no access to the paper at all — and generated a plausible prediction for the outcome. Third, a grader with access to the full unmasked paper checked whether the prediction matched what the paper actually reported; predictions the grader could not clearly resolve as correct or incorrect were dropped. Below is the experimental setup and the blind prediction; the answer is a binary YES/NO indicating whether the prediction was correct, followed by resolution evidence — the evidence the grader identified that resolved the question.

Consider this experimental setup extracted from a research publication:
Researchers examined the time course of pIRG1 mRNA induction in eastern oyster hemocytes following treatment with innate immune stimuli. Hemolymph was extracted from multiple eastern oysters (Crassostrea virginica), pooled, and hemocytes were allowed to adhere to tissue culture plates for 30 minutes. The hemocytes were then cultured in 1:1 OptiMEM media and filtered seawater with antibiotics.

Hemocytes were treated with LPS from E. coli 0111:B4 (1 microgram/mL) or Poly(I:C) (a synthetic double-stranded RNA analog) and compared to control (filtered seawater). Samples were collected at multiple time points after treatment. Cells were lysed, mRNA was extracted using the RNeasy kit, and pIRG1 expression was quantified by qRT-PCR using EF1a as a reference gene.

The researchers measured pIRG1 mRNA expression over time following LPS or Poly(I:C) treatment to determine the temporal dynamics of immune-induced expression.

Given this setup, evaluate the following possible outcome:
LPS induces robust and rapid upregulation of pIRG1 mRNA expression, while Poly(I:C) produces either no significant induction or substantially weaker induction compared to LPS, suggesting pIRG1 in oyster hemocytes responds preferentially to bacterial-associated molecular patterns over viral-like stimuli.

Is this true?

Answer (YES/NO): NO